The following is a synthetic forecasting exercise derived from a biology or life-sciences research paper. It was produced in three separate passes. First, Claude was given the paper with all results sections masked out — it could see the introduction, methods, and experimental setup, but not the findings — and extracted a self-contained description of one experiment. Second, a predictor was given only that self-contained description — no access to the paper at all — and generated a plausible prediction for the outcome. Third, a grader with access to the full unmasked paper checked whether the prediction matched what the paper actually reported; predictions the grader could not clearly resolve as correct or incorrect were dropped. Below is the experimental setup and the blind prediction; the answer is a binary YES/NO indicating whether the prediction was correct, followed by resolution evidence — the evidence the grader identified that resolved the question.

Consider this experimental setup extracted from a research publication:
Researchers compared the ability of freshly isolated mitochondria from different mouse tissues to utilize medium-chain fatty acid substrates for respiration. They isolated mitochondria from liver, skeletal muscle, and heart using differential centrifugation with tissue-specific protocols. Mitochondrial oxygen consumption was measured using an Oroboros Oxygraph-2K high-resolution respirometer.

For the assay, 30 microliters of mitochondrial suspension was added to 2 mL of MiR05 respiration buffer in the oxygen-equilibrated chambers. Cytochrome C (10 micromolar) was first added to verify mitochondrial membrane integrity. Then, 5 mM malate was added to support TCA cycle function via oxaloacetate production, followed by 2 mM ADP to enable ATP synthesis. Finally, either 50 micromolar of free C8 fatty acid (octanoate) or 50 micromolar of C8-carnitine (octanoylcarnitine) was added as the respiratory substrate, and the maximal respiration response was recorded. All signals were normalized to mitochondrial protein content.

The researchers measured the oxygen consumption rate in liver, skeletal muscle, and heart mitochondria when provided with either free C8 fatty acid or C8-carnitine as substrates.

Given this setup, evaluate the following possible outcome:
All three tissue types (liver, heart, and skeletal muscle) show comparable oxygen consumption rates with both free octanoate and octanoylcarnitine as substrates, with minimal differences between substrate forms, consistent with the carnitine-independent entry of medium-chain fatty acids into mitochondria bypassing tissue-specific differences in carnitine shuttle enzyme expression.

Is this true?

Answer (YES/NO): NO